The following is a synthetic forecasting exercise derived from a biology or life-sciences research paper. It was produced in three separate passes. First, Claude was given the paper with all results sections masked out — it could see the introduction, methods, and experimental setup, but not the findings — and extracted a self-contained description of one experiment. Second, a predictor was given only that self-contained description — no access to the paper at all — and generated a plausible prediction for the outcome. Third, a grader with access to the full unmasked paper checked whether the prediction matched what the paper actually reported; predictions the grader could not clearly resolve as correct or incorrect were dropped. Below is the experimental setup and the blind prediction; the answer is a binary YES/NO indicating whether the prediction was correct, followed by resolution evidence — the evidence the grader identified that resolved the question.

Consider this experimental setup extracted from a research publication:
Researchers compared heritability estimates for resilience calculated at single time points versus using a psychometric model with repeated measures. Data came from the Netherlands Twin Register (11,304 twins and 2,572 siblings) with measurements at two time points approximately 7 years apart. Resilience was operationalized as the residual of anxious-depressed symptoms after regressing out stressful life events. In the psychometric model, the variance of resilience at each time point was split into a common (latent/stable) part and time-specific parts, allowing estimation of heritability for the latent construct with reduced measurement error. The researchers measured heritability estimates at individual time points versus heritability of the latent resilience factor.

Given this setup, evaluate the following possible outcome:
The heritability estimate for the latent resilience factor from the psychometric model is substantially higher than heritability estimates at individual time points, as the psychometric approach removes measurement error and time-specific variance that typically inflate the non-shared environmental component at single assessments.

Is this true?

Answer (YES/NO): YES